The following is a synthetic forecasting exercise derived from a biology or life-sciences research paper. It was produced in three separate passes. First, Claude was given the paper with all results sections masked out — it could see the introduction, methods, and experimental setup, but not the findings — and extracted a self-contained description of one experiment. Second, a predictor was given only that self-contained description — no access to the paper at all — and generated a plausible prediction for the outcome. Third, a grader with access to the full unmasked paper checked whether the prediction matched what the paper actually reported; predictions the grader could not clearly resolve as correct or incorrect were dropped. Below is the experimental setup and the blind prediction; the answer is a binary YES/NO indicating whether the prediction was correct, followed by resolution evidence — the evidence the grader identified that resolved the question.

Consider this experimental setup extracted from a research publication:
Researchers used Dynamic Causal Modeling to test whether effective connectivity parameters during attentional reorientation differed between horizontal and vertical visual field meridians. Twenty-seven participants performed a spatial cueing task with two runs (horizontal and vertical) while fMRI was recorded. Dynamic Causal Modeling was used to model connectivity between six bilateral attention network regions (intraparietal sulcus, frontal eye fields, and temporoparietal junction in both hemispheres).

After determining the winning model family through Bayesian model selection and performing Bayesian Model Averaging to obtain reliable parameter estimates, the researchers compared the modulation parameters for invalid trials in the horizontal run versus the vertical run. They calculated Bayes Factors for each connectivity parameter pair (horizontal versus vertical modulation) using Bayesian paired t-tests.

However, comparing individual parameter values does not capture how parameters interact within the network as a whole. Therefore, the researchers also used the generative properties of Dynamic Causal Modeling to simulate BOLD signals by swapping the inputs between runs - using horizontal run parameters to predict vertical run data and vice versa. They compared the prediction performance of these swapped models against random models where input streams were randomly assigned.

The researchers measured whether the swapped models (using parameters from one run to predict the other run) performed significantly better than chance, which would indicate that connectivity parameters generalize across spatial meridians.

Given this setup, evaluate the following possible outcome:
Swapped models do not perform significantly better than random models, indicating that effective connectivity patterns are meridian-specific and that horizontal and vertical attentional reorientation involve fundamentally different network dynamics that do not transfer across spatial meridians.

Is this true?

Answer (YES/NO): NO